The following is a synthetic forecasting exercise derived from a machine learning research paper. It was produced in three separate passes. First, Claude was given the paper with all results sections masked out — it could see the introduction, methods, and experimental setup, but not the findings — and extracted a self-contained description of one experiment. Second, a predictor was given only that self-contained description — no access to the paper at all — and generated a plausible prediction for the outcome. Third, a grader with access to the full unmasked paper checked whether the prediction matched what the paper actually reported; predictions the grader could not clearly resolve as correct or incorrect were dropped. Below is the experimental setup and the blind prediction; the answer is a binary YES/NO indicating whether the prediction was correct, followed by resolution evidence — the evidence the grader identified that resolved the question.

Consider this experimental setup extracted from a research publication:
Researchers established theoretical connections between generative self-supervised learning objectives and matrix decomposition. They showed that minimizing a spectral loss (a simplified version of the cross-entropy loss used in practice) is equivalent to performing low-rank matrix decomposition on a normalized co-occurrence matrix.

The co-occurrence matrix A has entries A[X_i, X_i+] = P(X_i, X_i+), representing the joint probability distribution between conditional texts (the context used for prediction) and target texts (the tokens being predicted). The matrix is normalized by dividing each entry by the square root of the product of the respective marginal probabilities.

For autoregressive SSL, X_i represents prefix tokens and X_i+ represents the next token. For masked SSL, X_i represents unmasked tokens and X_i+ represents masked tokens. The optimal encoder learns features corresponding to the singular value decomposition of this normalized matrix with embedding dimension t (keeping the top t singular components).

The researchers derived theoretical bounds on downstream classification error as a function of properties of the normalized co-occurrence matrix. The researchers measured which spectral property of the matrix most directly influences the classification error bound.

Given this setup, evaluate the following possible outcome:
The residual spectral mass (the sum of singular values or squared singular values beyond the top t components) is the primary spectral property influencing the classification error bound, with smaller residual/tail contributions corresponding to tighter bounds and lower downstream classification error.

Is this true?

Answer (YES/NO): YES